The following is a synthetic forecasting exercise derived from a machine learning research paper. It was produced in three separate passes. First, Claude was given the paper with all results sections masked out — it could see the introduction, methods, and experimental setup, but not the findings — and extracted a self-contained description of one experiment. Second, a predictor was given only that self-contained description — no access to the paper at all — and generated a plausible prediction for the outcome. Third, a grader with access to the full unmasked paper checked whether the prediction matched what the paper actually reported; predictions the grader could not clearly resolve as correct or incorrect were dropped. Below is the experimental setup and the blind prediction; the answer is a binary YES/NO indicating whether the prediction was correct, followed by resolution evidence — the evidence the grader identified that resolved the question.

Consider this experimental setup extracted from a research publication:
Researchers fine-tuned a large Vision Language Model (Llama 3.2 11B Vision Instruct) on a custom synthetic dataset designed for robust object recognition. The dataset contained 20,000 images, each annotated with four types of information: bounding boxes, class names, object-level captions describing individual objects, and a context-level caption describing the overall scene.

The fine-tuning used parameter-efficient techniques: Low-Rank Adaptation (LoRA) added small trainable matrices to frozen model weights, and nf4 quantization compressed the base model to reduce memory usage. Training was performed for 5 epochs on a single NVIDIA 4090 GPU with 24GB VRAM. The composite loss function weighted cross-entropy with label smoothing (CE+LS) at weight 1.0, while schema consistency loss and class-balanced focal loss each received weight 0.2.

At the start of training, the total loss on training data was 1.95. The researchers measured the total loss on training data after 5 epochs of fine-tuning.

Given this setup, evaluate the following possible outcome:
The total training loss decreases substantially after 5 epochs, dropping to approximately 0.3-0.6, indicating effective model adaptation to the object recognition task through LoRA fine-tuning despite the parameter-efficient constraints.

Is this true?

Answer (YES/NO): NO